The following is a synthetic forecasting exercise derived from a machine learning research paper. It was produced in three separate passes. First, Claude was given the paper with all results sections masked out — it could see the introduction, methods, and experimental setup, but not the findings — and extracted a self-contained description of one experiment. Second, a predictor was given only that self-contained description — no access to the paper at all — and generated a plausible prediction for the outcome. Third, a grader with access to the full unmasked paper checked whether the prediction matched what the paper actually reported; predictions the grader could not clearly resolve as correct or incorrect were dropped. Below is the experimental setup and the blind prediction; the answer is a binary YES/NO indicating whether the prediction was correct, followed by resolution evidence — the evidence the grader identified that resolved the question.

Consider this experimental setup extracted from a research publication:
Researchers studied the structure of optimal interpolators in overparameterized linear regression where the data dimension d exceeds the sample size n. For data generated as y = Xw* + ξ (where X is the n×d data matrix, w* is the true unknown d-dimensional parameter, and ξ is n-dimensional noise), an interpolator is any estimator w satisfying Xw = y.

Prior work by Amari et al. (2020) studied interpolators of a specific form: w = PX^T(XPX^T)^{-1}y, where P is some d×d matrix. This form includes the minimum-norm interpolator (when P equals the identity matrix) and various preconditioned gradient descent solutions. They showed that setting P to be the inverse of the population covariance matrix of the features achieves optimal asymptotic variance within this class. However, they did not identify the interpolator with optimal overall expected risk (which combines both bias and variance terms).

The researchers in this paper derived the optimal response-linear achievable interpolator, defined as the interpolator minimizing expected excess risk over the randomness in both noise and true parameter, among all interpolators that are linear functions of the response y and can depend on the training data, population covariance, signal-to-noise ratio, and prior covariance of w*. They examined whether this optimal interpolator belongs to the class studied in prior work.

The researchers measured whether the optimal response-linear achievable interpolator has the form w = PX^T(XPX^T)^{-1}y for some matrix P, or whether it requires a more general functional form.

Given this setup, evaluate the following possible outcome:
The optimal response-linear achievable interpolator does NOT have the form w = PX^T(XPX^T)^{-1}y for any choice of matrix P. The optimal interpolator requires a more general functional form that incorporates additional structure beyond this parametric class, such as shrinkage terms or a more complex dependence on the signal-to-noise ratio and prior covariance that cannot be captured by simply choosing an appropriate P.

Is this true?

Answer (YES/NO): YES